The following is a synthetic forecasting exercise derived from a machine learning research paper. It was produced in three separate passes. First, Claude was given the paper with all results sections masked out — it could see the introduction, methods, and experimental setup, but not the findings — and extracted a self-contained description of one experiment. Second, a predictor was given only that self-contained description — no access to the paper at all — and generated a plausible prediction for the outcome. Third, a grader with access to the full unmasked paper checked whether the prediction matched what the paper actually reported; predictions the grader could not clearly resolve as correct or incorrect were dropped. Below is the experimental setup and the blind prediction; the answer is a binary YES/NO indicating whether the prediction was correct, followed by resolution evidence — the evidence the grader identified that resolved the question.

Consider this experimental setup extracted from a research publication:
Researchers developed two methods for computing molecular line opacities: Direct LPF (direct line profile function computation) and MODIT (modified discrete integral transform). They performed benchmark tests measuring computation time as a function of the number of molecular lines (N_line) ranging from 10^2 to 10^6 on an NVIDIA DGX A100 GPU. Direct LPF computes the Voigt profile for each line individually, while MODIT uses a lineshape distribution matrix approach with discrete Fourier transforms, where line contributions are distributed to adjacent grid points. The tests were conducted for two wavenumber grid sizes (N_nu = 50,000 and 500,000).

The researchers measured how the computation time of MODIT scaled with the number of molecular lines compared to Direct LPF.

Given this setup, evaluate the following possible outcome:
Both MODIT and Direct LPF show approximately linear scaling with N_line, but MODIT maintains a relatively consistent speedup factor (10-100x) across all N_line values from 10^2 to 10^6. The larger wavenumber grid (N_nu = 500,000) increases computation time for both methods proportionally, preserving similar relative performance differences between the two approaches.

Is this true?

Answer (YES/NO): NO